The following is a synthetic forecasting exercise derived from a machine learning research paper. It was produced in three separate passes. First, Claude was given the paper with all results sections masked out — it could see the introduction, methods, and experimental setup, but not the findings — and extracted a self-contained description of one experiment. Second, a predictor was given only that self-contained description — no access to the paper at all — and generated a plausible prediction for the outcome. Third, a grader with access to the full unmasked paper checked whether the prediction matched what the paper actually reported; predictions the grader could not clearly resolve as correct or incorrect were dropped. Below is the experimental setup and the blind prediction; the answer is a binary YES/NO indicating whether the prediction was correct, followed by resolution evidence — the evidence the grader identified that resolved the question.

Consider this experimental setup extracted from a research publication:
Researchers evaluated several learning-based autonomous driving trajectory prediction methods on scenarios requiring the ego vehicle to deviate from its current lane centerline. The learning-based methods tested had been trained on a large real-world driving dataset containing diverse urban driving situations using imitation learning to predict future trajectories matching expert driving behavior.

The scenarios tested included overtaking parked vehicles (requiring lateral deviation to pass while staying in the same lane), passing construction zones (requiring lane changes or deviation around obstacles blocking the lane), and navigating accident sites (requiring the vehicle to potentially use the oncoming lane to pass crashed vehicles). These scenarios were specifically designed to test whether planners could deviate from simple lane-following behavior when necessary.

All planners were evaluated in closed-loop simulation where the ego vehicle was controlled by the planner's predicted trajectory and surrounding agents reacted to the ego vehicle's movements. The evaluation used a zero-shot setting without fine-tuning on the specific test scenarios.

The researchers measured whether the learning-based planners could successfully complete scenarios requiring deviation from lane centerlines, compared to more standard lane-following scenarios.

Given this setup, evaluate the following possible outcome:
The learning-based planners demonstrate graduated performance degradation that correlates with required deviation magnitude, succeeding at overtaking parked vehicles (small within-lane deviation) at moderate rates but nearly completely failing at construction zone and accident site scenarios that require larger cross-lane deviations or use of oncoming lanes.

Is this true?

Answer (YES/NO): NO